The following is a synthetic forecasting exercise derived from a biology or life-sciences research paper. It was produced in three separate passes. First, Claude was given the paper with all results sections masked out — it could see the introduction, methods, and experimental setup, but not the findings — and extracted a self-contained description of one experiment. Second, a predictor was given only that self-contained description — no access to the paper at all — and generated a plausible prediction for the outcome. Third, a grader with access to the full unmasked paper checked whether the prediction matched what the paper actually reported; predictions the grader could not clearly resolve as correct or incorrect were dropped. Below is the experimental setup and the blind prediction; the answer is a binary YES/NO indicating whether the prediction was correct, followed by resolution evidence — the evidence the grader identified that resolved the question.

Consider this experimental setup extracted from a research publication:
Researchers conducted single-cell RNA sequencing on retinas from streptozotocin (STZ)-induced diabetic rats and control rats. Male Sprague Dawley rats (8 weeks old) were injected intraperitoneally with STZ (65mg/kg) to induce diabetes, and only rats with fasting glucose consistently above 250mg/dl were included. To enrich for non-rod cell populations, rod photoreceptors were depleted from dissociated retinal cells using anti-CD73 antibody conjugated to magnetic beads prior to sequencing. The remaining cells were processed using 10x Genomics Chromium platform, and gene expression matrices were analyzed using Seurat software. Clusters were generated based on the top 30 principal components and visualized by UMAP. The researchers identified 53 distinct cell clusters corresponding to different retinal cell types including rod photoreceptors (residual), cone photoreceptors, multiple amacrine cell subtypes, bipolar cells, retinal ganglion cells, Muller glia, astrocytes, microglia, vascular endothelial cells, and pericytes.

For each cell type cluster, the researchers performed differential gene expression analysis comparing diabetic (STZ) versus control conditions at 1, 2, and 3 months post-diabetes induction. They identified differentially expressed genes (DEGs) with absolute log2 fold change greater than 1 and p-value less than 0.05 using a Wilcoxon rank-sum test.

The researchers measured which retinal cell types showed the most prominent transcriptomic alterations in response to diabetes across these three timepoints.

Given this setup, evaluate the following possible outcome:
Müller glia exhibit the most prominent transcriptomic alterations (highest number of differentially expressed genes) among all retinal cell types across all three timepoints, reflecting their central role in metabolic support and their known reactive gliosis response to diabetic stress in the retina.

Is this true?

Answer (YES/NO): NO